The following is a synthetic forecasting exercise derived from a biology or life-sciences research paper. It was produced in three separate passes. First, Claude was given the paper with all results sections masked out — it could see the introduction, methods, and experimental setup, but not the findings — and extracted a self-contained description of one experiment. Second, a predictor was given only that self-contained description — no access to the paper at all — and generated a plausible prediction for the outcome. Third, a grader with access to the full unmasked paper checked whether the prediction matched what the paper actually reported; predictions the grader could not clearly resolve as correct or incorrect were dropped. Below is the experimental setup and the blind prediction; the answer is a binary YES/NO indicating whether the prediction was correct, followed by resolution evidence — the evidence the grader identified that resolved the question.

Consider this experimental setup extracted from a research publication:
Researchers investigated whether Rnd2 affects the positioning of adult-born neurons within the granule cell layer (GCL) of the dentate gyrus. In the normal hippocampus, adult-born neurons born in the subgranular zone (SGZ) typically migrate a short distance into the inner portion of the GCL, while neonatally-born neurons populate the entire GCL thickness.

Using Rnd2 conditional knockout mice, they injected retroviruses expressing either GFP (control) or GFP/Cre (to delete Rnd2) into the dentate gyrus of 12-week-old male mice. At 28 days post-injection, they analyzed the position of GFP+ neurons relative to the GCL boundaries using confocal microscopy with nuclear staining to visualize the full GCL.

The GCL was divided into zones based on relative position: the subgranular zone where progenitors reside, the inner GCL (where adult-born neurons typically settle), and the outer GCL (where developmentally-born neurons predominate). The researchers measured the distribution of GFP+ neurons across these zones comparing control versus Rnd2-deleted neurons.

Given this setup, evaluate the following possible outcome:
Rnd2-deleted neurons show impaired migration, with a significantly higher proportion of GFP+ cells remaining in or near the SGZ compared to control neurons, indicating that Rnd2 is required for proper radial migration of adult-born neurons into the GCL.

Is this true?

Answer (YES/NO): NO